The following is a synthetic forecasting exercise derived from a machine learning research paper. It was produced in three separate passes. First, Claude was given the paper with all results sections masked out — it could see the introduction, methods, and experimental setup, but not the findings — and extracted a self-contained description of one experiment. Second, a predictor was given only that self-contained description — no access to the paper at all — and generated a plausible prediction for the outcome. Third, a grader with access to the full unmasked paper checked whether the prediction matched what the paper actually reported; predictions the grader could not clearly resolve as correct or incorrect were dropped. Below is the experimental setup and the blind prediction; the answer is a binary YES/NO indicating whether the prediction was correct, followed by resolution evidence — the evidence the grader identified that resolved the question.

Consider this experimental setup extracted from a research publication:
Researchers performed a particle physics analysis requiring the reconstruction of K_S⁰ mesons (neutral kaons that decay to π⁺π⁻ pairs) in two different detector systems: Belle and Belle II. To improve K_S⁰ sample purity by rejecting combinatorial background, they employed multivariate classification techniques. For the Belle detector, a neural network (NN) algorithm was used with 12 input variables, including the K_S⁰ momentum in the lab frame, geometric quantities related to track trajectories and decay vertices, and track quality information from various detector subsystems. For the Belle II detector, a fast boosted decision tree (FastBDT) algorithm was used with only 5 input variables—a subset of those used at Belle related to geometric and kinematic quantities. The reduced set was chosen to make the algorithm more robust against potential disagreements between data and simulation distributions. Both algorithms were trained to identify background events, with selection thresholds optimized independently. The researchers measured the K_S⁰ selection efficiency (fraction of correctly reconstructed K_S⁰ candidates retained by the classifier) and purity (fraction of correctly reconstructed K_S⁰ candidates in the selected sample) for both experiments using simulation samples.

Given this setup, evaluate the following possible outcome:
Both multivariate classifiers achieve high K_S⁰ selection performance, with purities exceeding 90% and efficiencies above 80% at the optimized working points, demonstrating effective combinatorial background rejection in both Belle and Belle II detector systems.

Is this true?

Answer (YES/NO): YES